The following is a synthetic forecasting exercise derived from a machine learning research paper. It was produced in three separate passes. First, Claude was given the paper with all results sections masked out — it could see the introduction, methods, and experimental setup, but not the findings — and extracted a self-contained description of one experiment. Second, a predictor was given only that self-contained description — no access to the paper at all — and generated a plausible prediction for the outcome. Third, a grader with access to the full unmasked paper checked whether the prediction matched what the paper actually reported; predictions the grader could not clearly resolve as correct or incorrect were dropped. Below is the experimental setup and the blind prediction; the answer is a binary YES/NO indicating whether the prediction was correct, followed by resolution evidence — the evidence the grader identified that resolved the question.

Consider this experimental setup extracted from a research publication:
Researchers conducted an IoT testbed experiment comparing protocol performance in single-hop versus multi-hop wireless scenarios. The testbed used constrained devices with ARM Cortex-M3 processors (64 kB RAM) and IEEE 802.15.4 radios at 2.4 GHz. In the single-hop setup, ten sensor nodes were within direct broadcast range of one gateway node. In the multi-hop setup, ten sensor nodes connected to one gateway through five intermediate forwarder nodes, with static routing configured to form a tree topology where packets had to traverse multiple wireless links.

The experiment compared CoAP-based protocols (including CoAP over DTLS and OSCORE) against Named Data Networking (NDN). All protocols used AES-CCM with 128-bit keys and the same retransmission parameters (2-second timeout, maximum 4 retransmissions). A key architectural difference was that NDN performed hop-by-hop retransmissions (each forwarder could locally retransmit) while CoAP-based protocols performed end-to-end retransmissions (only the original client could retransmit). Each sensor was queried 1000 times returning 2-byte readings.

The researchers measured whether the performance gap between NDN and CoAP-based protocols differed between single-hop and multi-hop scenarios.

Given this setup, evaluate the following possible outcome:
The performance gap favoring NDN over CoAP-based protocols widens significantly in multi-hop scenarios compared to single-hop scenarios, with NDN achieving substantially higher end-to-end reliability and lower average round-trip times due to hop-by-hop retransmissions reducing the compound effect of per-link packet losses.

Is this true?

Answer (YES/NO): NO